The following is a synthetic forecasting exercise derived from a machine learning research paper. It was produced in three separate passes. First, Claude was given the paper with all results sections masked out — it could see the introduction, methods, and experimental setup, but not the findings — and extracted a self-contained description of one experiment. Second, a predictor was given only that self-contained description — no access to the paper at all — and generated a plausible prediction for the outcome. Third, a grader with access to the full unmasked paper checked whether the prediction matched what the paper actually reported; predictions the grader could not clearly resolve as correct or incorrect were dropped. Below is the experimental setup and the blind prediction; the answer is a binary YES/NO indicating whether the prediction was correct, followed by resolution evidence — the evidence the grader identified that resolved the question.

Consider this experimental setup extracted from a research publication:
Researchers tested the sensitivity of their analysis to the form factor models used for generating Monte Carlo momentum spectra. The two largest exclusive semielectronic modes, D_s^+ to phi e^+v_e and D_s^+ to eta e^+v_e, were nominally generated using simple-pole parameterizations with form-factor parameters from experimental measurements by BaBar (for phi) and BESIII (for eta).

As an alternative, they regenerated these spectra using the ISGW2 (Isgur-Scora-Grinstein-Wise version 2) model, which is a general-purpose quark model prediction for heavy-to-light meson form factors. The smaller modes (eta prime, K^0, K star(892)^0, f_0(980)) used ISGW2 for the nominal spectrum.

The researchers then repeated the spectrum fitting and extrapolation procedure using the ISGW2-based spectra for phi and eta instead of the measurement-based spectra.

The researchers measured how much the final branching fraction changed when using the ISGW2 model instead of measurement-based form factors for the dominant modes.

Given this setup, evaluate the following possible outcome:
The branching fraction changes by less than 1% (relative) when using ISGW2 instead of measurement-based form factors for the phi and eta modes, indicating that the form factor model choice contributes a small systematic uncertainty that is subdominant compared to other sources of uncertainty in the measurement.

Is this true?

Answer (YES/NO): YES